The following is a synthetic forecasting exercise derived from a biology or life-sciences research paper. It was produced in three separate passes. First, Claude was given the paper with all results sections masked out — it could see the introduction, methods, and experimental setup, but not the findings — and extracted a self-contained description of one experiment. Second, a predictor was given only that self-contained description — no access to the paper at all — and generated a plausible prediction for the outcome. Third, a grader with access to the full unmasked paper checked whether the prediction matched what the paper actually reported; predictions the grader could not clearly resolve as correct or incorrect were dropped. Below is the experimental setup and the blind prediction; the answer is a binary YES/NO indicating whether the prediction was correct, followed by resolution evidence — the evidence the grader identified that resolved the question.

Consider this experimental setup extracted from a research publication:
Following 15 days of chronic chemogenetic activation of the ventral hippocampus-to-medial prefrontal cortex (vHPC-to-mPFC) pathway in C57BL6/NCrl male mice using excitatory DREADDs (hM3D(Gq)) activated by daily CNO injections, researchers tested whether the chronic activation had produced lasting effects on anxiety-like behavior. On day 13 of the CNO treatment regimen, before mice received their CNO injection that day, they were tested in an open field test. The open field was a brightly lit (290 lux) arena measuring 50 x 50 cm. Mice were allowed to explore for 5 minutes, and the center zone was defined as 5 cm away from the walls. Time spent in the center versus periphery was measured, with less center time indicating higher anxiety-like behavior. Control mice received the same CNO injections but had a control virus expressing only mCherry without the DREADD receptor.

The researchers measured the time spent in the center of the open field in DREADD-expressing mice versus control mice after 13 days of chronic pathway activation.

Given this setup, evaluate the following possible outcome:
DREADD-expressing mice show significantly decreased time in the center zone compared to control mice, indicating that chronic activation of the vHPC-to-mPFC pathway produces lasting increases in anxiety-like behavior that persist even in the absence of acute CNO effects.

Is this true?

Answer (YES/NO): NO